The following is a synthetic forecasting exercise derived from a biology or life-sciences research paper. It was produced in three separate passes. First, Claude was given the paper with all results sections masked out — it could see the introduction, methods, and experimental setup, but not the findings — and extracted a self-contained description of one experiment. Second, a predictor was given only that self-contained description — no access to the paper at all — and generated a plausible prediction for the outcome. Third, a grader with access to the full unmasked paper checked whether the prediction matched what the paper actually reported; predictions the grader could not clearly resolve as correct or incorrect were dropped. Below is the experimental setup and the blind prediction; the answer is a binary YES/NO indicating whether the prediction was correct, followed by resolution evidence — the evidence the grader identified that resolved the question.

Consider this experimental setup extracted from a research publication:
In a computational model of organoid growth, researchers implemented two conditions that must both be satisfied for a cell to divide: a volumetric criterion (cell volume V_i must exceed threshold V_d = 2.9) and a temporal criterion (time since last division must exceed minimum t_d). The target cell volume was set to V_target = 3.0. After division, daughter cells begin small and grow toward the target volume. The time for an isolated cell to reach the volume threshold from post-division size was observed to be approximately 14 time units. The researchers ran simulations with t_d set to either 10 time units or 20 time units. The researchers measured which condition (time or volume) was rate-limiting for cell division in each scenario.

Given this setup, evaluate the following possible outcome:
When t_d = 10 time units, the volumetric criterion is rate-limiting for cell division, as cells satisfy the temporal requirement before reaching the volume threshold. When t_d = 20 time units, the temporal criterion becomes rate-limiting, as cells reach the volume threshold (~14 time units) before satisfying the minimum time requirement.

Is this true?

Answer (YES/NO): YES